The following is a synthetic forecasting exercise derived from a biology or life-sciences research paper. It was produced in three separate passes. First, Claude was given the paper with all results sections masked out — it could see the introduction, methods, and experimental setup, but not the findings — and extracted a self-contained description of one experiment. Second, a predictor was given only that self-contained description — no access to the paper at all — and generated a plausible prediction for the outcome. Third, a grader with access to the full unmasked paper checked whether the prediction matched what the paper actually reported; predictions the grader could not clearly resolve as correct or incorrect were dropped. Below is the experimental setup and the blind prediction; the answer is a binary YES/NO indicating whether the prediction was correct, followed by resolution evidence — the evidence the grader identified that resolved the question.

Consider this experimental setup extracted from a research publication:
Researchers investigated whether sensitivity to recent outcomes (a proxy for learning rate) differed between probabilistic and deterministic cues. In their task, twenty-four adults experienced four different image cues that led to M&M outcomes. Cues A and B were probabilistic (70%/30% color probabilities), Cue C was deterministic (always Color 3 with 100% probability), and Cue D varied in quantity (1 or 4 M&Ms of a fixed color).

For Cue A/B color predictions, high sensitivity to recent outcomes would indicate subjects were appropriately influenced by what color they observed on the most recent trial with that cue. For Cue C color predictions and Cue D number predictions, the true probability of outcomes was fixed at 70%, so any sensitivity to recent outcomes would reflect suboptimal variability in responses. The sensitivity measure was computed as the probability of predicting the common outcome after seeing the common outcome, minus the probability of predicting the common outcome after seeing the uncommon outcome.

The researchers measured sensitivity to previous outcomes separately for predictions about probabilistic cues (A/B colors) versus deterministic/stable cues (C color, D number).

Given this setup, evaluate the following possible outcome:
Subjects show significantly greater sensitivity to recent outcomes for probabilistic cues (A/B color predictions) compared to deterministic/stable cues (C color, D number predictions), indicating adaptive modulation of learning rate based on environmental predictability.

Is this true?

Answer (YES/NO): NO